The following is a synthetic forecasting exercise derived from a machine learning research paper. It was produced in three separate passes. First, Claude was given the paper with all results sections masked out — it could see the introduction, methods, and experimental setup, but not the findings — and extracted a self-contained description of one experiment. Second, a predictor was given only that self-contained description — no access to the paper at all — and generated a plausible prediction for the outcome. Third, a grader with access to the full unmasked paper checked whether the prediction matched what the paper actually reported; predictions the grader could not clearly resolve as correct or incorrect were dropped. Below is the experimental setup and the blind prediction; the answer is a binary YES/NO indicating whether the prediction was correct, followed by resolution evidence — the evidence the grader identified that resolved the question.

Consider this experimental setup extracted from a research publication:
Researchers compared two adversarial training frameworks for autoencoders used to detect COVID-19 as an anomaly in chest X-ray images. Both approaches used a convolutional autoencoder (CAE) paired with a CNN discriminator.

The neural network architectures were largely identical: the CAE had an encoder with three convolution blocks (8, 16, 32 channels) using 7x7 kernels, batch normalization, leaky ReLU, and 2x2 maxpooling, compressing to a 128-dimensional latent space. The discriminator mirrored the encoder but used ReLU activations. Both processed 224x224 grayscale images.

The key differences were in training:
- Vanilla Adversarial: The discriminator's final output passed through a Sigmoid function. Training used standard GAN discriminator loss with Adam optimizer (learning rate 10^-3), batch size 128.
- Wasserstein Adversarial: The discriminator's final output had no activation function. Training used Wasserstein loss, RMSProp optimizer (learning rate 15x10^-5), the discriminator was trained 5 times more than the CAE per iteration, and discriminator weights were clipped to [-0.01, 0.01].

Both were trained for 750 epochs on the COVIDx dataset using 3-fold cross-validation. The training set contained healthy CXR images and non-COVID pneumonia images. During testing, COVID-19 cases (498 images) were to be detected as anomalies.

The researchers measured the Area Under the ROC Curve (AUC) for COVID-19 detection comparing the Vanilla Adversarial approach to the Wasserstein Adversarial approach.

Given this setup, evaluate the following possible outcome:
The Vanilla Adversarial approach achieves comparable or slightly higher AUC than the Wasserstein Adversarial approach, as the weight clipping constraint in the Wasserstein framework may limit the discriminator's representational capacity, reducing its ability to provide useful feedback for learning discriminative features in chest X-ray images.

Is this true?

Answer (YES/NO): NO